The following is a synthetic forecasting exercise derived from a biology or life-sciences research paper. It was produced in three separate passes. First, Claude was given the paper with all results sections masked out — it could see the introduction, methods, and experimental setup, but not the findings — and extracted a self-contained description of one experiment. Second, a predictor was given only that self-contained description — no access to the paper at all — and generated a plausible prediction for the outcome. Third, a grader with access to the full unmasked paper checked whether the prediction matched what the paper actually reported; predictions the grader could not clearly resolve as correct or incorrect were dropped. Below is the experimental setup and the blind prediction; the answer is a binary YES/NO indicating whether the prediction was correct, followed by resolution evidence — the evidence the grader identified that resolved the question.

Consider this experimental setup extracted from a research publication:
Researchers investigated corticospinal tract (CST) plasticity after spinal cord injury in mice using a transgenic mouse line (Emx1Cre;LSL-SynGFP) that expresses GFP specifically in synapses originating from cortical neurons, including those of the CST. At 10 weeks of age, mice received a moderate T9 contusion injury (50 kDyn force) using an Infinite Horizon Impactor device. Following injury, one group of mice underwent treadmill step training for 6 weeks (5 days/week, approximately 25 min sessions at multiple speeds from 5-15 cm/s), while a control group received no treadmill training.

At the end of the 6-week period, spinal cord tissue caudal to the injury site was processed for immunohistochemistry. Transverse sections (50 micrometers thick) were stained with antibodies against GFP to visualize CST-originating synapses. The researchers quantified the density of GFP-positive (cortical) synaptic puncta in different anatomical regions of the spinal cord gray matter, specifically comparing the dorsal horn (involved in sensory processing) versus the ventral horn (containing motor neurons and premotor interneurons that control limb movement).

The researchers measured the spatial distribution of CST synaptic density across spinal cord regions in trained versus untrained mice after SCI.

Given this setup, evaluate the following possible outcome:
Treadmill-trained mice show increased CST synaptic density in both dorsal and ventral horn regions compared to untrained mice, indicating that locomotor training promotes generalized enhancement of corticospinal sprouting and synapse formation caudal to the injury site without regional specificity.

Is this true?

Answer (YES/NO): NO